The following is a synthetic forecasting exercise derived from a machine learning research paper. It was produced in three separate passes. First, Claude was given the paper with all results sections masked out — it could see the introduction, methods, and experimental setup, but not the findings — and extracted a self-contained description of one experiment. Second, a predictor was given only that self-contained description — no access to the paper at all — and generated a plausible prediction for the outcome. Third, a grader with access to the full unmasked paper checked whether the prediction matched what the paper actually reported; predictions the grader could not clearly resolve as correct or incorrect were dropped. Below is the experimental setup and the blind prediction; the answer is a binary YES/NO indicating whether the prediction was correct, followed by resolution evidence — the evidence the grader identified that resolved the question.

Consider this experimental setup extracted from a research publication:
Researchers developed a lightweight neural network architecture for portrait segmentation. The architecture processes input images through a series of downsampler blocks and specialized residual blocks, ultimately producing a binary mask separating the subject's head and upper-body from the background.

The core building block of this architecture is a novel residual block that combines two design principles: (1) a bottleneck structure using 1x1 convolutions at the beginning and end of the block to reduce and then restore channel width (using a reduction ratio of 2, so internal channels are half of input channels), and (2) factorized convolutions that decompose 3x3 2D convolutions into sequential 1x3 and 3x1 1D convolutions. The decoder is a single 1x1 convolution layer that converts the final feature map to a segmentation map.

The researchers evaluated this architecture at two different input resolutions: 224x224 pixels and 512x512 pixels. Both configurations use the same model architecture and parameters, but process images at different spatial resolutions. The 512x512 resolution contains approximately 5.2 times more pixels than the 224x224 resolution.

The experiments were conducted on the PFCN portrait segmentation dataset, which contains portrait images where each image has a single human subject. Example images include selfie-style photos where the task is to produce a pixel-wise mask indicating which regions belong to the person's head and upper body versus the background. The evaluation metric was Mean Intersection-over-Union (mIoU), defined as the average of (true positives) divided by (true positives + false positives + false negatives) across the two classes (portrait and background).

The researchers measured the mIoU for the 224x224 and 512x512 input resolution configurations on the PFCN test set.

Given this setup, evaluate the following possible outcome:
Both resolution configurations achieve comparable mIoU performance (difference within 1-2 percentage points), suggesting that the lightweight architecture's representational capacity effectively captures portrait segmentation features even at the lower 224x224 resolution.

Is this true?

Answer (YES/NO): YES